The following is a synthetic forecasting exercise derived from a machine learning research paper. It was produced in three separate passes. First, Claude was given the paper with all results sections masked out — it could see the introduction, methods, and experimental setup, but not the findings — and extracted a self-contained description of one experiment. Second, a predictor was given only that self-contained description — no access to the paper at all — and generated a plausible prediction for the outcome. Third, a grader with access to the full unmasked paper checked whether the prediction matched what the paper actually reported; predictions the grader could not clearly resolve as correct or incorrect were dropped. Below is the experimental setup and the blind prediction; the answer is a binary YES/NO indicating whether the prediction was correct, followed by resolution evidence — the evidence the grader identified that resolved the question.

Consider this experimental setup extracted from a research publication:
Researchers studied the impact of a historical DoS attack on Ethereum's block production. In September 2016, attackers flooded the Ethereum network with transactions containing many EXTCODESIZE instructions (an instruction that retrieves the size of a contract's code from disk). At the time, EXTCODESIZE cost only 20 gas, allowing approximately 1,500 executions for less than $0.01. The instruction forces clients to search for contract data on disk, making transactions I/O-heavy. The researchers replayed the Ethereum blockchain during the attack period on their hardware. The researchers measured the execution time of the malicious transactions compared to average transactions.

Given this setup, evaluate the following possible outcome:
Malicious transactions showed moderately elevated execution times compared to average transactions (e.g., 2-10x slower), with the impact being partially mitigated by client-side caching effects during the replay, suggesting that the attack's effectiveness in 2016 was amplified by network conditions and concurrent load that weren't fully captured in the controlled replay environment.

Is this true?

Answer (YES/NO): NO